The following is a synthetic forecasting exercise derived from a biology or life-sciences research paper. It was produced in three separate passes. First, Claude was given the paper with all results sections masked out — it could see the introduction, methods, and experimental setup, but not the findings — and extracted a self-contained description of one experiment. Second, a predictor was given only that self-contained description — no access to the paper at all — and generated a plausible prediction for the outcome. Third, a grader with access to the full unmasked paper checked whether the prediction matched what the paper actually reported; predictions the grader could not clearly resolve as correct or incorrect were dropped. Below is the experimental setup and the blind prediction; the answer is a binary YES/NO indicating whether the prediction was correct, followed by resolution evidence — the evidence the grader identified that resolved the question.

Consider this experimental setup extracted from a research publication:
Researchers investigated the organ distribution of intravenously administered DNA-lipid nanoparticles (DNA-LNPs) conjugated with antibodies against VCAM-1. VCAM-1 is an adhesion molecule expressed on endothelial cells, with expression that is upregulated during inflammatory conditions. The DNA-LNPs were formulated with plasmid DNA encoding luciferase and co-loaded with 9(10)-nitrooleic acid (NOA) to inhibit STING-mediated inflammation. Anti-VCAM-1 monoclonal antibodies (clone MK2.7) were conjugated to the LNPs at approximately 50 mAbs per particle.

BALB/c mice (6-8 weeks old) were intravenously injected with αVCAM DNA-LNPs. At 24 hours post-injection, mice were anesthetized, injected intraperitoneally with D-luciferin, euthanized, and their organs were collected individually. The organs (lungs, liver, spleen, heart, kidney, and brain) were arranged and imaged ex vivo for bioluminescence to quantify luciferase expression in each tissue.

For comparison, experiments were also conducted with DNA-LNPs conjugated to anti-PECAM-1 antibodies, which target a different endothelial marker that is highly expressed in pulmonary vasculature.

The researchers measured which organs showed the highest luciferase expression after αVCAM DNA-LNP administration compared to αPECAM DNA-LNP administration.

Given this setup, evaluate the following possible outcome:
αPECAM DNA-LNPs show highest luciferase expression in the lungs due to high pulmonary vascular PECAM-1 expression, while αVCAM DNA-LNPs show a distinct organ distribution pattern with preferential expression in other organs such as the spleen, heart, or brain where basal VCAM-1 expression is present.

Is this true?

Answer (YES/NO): YES